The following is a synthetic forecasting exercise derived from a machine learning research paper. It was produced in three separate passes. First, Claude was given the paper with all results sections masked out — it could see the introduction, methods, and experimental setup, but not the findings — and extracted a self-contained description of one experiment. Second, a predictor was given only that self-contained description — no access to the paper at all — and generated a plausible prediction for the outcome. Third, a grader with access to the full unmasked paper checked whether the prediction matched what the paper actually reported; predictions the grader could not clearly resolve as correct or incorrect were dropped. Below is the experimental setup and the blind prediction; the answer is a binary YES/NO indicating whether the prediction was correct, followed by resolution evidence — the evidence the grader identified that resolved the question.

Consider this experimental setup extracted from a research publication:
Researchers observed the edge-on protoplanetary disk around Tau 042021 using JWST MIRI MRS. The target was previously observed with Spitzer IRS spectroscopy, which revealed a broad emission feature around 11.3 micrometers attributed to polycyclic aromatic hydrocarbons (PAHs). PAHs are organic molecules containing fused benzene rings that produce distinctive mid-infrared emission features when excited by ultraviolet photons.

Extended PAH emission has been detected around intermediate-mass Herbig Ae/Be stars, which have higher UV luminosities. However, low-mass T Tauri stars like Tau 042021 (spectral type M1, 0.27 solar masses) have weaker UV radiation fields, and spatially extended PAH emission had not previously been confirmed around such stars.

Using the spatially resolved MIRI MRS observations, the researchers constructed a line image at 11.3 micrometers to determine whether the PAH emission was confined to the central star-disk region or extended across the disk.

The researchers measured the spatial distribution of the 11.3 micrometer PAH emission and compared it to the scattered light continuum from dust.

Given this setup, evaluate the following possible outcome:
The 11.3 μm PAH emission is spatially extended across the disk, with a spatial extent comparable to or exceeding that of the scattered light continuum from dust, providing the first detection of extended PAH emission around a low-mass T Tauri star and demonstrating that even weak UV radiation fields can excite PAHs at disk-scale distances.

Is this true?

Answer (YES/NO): YES